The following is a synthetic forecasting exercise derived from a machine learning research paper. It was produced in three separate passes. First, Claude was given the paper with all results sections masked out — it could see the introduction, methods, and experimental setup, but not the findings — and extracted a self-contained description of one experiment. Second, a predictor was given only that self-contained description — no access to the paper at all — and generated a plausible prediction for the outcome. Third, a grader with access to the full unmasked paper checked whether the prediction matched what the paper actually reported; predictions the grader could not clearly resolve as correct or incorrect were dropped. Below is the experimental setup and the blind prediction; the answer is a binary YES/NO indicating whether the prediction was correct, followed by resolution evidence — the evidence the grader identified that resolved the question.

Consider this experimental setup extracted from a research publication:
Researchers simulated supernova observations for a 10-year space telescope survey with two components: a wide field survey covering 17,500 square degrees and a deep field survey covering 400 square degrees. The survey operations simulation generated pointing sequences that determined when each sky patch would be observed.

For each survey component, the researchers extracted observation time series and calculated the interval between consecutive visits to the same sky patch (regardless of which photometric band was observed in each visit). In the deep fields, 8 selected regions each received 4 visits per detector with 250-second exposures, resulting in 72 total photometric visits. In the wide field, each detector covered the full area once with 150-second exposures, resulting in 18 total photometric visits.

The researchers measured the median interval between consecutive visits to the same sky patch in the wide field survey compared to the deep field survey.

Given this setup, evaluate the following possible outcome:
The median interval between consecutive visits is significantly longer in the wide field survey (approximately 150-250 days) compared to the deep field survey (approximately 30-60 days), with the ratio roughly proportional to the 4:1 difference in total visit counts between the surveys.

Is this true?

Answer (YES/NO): NO